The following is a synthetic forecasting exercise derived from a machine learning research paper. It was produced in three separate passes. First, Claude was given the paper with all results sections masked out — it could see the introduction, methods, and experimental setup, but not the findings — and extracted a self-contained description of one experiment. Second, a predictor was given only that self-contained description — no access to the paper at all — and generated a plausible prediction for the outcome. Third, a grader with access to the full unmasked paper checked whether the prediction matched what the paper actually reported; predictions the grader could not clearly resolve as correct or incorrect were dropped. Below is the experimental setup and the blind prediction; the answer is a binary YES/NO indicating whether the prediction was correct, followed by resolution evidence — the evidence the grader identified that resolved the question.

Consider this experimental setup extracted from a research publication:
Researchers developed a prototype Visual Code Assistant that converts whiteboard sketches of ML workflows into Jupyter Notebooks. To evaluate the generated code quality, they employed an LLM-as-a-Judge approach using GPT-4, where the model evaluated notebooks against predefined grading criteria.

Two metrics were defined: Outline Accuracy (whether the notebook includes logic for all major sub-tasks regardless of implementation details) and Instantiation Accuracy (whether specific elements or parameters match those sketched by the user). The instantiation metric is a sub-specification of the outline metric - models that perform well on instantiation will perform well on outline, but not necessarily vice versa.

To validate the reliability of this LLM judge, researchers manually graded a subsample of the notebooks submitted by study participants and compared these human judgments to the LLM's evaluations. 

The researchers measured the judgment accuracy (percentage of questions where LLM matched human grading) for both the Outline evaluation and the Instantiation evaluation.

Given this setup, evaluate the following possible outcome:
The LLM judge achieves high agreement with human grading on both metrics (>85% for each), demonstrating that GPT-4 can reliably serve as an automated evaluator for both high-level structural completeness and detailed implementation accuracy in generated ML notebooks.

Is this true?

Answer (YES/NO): NO